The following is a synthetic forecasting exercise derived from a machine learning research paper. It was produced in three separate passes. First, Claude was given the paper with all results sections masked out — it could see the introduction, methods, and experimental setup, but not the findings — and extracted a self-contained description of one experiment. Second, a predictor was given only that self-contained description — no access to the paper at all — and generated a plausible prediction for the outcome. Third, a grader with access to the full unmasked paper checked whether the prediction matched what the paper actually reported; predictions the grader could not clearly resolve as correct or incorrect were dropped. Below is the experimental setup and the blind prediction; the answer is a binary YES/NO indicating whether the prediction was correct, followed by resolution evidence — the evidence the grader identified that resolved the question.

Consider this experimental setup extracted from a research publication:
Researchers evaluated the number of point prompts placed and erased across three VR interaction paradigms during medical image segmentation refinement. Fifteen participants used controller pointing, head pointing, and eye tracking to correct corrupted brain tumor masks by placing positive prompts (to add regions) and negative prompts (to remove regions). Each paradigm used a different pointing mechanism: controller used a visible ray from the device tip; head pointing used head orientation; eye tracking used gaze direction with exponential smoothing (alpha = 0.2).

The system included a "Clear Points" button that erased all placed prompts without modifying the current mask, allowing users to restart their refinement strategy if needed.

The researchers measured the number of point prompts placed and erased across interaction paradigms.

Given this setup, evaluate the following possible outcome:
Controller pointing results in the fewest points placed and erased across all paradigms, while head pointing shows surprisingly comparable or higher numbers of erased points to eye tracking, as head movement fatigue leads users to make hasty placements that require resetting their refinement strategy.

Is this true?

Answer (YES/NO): NO